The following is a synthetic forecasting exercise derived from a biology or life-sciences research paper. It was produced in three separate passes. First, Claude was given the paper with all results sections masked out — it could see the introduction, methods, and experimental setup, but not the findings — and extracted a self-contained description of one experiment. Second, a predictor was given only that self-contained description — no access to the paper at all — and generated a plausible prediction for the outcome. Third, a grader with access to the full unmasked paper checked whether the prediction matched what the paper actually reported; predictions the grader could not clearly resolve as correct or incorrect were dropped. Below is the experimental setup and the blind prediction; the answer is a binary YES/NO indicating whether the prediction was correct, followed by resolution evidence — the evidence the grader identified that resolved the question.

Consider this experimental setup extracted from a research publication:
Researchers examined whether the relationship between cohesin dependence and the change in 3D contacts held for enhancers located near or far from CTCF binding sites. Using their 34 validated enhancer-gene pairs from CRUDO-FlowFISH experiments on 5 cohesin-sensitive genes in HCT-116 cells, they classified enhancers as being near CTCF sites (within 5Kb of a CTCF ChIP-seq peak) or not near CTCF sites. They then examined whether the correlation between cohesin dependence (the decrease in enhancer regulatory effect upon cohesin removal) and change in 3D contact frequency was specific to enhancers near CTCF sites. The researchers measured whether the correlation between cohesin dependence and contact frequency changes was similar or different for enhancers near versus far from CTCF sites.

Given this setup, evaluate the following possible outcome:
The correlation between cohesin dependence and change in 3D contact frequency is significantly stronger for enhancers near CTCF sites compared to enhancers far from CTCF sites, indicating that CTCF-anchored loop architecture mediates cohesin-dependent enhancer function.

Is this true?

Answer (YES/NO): NO